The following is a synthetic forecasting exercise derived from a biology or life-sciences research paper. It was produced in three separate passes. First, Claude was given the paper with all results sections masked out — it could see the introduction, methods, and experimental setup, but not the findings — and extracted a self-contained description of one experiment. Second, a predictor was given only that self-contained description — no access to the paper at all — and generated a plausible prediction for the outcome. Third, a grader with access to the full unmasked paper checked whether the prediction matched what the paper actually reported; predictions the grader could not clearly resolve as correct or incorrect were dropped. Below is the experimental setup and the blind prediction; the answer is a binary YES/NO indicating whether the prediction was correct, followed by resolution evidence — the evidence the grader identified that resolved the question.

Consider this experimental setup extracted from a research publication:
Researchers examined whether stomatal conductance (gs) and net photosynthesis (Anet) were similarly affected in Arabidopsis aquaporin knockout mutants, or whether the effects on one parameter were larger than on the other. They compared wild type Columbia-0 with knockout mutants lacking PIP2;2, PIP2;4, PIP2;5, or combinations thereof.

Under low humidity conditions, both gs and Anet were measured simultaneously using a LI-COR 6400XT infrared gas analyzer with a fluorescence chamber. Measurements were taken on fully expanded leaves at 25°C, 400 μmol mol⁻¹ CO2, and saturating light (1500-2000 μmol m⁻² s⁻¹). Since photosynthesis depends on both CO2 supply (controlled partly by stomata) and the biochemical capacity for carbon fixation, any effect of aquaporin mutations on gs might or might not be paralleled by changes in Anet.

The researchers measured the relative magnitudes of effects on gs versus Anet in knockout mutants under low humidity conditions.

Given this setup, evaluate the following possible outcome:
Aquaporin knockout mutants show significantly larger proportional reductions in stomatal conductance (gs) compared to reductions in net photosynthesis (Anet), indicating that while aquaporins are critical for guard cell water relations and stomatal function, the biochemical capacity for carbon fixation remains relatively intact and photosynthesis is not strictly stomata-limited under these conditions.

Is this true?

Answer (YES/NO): NO